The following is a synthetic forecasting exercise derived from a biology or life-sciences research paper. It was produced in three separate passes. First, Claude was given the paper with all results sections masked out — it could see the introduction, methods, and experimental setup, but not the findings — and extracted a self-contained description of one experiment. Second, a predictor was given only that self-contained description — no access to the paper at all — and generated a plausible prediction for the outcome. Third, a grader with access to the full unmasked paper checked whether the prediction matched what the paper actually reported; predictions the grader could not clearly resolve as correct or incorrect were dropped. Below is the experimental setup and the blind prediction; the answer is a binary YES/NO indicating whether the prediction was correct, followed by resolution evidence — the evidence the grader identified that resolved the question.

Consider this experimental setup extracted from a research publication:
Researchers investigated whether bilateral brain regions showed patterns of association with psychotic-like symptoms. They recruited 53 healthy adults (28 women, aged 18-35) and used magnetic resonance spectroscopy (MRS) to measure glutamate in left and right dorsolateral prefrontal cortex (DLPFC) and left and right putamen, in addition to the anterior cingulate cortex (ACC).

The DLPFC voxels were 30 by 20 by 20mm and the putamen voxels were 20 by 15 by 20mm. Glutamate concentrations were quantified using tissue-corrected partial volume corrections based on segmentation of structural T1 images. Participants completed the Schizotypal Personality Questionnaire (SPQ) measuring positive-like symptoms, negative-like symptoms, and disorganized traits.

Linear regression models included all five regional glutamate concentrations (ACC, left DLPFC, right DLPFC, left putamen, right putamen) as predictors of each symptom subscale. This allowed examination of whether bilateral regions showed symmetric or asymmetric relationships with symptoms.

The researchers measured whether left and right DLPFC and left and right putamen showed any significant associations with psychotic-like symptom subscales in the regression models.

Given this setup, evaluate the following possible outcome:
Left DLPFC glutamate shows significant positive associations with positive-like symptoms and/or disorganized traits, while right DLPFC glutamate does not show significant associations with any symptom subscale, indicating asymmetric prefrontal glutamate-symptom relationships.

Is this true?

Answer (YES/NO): NO